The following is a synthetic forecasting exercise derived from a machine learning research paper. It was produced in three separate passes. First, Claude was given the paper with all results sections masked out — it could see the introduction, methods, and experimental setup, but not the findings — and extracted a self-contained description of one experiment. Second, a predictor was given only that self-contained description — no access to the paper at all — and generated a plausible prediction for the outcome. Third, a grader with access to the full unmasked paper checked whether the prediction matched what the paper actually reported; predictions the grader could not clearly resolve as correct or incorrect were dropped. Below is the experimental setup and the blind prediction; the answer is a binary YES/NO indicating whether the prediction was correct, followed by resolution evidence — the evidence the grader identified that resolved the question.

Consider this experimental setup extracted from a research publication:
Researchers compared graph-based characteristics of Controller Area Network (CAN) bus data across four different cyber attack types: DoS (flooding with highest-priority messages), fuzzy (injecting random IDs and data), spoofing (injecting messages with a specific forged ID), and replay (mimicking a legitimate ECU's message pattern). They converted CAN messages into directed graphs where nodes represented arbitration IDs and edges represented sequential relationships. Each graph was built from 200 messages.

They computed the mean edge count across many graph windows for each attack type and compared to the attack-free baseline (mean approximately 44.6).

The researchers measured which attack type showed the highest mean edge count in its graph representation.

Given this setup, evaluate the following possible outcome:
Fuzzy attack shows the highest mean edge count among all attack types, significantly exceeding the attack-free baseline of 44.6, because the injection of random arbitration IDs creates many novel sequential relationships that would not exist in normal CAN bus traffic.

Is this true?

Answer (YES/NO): NO